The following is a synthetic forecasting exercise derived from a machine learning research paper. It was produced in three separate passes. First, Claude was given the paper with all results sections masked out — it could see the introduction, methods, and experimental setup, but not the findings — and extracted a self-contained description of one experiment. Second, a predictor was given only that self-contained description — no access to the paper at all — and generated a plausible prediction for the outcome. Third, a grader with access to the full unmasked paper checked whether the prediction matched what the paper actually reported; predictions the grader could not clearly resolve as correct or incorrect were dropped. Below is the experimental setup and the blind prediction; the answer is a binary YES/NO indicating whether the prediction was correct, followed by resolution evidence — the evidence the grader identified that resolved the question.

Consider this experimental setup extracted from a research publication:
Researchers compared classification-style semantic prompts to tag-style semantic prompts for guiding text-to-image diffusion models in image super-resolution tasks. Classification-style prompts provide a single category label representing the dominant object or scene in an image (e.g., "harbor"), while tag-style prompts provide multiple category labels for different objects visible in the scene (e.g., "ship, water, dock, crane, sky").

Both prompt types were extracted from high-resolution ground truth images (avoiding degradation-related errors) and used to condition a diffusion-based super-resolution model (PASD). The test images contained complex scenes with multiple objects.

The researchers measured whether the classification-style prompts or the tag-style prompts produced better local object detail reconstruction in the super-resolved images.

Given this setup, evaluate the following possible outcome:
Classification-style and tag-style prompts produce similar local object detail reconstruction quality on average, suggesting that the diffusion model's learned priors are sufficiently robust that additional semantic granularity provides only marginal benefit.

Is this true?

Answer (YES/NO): NO